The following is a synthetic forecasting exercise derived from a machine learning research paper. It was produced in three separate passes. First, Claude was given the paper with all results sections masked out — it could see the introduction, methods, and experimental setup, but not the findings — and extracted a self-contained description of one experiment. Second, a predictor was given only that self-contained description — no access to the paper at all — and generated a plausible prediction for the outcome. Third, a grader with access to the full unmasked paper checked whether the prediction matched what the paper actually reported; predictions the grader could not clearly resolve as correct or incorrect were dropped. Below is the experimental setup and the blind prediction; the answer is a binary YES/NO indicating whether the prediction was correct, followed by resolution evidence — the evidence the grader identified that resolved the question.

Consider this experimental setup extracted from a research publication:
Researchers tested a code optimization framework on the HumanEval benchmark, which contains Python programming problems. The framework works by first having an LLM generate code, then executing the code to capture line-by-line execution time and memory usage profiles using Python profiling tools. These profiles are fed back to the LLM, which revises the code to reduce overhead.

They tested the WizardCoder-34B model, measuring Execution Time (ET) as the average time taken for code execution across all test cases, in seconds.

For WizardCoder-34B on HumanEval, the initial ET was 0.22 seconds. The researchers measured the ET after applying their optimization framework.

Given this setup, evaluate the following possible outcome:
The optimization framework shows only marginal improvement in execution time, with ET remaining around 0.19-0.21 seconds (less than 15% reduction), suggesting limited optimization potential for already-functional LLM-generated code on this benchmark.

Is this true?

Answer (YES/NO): NO